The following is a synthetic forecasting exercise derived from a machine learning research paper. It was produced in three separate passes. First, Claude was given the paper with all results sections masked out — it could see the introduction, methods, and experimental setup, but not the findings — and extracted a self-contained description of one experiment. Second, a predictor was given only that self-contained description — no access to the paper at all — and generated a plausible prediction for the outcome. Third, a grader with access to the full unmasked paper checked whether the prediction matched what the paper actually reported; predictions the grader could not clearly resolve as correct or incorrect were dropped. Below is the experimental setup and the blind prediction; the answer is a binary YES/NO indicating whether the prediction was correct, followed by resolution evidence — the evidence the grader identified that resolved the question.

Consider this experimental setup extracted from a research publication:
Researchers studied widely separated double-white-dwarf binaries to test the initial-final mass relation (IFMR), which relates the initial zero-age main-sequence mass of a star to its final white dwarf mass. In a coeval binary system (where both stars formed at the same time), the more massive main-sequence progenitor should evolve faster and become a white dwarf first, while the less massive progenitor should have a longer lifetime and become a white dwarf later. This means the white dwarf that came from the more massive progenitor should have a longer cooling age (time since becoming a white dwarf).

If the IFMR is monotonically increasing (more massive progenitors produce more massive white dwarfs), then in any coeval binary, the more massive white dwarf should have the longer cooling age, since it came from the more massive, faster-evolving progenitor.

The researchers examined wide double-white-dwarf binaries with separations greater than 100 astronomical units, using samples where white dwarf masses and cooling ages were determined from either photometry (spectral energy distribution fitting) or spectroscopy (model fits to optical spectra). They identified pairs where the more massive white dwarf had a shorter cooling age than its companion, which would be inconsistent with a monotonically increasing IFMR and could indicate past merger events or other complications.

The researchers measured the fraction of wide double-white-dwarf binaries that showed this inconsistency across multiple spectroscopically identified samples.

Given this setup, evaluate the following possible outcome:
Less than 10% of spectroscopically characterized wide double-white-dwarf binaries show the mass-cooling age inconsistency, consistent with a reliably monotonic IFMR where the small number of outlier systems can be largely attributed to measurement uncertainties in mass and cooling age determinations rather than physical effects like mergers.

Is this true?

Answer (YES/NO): NO